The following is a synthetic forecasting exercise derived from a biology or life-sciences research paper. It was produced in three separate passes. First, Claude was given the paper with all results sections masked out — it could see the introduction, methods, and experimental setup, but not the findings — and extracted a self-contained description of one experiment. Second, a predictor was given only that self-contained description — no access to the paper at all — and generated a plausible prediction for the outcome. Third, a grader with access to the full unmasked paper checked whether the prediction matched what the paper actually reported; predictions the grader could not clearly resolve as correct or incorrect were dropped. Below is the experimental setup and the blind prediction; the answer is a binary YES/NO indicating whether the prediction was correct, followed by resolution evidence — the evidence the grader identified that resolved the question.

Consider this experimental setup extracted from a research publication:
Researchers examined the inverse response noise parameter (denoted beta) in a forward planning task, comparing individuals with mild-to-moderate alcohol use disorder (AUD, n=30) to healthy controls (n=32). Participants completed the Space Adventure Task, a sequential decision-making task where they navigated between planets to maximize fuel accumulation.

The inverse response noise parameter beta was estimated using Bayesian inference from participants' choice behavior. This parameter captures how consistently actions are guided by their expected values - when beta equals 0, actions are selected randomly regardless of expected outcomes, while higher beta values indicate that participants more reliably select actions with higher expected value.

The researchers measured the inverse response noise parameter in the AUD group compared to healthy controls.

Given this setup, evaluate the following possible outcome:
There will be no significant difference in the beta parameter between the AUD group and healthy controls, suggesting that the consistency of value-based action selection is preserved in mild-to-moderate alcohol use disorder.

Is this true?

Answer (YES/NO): NO